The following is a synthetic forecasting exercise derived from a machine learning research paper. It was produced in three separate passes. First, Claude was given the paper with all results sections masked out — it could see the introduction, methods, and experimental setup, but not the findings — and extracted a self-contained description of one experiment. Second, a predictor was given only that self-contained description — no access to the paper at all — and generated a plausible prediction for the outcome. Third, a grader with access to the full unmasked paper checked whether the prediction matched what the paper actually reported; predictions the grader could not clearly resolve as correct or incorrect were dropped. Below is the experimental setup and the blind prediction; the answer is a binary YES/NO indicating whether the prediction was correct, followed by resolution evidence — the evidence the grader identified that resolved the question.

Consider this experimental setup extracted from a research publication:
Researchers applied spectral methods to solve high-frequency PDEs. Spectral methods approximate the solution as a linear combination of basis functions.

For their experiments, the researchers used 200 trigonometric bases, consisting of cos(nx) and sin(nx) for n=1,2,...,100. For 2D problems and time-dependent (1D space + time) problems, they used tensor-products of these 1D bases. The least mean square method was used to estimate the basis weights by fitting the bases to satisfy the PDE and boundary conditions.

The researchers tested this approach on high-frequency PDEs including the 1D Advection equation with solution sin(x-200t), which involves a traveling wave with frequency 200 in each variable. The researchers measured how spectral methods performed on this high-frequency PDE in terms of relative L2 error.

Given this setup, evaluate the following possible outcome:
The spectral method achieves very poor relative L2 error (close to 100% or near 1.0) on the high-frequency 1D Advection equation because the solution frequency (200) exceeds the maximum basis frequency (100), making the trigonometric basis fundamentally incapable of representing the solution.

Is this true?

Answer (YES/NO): NO